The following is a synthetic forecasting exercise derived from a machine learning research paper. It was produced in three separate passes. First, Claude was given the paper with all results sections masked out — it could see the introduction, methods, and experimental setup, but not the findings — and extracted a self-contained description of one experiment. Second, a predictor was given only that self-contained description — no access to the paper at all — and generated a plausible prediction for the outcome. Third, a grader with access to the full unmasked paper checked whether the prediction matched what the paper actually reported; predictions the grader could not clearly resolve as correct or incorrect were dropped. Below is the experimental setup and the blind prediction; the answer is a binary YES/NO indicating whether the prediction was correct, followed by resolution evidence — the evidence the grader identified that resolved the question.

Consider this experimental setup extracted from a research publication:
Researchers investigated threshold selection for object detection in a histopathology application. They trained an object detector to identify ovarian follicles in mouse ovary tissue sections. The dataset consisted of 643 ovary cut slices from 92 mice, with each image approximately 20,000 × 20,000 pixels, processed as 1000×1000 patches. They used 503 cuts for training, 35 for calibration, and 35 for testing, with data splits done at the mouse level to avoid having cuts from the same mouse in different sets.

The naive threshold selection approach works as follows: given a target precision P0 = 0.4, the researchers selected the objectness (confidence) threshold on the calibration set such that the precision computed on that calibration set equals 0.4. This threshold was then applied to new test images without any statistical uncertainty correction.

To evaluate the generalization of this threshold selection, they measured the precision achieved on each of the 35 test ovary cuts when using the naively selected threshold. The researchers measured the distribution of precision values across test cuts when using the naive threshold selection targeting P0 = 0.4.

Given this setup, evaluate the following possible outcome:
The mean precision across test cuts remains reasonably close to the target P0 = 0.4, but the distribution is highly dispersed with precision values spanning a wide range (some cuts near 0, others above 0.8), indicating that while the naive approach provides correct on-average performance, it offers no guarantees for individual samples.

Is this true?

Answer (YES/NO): NO